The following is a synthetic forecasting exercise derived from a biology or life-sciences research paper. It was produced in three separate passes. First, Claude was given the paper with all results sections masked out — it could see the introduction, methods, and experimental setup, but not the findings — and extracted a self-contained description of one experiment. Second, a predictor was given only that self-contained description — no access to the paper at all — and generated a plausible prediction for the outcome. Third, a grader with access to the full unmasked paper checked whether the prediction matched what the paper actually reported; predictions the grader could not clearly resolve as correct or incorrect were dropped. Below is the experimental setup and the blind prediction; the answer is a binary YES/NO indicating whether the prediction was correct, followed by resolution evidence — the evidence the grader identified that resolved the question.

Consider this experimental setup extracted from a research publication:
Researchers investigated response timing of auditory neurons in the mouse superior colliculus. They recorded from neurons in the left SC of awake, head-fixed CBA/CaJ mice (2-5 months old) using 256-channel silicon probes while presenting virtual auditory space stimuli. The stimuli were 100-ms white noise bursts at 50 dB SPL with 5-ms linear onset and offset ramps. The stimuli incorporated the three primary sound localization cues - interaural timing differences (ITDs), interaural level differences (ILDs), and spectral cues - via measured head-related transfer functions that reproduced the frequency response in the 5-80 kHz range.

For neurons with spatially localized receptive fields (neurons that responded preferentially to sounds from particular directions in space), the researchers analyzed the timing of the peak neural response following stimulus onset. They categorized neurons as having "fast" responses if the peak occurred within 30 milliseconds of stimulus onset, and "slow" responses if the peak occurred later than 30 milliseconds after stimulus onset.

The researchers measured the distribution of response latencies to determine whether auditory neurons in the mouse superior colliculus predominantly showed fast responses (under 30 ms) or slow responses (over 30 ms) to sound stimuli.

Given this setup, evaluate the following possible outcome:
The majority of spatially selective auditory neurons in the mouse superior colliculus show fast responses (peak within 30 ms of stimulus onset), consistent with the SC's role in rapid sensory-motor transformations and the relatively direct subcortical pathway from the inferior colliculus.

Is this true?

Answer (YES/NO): YES